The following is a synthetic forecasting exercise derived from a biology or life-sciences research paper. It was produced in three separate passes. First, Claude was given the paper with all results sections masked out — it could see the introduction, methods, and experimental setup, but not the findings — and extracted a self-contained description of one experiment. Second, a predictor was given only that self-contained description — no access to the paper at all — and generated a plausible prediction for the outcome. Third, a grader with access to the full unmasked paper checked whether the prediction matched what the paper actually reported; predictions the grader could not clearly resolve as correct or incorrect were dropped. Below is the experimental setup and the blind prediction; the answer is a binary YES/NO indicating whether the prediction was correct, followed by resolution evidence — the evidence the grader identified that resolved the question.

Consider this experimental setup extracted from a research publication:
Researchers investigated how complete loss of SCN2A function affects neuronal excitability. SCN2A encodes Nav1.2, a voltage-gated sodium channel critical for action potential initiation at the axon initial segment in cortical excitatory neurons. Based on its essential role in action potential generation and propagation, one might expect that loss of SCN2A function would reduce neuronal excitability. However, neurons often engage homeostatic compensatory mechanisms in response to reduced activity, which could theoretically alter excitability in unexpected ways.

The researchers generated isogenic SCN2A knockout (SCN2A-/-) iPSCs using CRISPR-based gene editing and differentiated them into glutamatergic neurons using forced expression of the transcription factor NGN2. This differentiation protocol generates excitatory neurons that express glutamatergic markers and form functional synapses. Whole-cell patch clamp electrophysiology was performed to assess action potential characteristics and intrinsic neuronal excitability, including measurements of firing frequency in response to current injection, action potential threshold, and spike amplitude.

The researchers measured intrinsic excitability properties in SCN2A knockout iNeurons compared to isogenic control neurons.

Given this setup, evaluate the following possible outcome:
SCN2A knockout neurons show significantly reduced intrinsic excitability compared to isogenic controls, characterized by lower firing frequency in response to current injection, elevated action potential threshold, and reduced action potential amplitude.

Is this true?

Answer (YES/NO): NO